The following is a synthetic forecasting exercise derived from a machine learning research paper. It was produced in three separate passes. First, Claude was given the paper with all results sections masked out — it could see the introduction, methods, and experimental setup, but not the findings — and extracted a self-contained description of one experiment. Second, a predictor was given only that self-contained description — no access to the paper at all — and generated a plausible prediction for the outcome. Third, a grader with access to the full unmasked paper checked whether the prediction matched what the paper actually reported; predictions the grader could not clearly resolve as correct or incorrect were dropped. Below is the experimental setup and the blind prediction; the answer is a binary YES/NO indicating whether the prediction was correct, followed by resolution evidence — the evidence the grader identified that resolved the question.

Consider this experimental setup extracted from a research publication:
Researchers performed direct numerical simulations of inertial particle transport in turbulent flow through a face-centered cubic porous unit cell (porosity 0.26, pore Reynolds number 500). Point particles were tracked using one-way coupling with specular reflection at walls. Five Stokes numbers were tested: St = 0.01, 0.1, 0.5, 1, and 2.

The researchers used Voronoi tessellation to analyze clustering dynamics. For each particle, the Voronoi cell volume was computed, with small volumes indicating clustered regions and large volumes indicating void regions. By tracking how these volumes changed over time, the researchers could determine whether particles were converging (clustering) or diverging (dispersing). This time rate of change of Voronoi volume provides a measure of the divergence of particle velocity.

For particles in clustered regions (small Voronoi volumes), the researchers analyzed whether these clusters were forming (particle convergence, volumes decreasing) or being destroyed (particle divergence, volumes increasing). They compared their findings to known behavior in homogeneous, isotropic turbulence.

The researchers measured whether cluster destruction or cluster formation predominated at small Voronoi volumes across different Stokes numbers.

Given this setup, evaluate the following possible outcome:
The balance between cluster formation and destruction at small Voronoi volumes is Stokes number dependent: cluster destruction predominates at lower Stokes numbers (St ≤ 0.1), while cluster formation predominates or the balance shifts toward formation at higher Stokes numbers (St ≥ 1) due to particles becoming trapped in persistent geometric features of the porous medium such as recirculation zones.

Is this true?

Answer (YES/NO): NO